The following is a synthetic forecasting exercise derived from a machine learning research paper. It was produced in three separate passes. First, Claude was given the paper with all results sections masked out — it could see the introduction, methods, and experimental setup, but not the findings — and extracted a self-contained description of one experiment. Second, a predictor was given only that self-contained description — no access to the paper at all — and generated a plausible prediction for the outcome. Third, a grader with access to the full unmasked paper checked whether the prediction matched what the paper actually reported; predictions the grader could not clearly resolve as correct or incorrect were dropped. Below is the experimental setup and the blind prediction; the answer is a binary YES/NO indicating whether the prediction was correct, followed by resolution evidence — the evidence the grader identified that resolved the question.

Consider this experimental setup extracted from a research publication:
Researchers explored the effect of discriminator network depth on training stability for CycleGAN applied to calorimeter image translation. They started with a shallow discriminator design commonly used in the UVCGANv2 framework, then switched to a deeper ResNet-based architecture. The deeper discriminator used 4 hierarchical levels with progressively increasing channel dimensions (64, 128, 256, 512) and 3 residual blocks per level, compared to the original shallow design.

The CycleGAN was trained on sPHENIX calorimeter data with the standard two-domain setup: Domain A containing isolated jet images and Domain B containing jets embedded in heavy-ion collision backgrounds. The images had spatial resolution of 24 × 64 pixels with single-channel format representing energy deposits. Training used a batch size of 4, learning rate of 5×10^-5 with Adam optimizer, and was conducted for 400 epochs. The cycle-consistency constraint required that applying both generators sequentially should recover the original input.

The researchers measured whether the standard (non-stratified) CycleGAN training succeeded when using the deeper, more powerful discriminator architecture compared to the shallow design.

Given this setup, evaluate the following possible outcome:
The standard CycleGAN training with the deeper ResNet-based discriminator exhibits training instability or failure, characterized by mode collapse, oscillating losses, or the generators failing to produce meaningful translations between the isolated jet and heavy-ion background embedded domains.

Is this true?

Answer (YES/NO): YES